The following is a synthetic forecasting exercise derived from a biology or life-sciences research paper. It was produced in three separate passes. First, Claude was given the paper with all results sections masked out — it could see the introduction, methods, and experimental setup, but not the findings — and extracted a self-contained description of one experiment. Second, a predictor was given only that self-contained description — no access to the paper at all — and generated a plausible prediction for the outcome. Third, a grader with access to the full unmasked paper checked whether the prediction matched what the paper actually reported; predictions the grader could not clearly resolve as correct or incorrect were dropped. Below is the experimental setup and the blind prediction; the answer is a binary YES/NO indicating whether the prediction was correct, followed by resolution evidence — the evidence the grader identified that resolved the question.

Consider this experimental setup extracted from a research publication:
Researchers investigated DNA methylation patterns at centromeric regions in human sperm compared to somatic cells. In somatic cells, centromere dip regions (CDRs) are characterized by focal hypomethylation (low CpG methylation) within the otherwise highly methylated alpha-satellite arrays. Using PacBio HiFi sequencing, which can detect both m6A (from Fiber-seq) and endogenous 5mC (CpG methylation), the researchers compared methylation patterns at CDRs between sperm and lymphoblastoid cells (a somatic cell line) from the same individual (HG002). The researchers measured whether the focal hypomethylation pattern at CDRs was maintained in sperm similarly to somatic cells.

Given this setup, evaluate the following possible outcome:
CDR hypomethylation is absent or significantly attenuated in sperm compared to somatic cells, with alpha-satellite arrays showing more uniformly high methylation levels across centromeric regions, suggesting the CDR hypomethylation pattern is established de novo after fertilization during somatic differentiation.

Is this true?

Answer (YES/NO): NO